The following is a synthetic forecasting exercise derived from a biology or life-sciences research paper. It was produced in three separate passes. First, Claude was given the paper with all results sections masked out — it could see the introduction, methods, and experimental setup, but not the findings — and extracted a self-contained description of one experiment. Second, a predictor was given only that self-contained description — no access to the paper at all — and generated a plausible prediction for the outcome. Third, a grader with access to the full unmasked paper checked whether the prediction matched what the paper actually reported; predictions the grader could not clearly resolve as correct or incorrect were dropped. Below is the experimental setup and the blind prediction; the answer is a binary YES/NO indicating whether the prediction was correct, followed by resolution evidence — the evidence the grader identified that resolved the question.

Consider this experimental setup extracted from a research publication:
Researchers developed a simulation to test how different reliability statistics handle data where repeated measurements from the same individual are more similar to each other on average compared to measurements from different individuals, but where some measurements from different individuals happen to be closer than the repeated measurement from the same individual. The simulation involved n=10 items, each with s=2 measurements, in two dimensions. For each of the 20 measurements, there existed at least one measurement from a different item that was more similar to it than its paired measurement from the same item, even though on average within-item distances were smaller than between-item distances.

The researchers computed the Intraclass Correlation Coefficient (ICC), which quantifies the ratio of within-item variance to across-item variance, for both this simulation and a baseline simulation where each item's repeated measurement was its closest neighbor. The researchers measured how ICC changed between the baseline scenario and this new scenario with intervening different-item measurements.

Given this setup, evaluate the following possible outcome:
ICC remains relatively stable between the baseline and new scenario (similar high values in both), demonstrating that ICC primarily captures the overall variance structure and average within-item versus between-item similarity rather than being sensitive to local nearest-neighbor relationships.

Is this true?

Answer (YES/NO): YES